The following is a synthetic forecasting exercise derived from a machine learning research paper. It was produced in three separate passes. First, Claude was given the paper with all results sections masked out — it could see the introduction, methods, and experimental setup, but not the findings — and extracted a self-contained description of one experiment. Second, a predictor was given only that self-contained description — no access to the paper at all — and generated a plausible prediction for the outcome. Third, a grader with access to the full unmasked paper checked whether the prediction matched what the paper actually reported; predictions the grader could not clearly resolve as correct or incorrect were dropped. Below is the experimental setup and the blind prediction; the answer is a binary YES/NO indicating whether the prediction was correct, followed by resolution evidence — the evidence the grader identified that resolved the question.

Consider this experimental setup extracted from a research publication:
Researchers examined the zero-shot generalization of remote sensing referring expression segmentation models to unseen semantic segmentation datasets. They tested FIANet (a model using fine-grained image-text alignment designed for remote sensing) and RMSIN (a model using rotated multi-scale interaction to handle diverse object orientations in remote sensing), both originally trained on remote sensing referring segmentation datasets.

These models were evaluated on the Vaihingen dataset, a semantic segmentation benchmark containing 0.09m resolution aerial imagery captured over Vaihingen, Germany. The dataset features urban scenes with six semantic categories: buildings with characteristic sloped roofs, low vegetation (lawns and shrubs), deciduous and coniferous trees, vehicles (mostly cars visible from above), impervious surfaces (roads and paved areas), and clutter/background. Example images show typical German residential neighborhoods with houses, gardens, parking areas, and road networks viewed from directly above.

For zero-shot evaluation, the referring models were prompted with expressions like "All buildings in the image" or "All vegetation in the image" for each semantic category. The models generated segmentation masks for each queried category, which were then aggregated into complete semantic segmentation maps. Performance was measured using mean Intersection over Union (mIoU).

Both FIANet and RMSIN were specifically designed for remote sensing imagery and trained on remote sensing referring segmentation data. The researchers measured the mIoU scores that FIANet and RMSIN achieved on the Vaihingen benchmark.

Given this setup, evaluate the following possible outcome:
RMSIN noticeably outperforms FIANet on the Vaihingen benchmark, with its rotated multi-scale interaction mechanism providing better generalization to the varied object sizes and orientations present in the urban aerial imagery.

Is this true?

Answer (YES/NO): NO